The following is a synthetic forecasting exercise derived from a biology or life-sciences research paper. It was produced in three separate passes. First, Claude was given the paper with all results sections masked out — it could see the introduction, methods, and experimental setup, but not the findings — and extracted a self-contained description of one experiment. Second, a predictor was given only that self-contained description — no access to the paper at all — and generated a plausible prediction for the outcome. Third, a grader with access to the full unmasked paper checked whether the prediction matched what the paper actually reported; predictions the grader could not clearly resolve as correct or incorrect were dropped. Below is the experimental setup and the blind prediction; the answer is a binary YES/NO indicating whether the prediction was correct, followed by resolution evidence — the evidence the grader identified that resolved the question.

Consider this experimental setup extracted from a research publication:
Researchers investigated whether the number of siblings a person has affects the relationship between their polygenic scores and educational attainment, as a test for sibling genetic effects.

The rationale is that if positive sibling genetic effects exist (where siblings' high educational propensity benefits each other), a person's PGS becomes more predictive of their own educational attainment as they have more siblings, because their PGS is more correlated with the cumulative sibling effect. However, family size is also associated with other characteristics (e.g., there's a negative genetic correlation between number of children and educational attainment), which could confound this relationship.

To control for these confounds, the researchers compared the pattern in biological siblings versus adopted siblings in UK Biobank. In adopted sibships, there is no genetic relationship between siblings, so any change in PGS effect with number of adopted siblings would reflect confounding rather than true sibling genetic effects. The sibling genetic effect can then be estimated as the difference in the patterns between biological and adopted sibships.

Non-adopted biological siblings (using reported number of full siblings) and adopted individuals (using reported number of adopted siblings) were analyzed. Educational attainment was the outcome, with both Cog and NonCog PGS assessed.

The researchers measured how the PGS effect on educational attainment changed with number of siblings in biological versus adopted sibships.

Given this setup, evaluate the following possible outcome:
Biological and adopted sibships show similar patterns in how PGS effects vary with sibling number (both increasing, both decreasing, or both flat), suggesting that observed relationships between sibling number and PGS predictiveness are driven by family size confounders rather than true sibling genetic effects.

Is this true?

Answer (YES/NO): YES